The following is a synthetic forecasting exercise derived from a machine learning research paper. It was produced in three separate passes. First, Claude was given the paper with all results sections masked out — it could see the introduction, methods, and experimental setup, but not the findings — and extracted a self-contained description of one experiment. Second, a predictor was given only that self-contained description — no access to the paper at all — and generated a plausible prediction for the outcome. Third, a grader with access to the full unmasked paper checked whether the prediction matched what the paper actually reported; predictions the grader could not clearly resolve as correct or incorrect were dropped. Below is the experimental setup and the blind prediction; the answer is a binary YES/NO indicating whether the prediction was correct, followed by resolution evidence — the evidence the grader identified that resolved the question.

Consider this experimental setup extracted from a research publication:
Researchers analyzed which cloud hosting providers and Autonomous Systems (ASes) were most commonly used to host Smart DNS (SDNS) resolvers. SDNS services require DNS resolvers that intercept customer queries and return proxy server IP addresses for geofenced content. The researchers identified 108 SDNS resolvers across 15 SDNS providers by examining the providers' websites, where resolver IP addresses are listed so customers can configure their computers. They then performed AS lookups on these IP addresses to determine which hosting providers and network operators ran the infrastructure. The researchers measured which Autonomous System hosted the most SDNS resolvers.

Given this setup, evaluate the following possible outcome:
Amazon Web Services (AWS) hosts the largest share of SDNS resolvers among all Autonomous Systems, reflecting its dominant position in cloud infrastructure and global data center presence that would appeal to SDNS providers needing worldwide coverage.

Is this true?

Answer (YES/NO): YES